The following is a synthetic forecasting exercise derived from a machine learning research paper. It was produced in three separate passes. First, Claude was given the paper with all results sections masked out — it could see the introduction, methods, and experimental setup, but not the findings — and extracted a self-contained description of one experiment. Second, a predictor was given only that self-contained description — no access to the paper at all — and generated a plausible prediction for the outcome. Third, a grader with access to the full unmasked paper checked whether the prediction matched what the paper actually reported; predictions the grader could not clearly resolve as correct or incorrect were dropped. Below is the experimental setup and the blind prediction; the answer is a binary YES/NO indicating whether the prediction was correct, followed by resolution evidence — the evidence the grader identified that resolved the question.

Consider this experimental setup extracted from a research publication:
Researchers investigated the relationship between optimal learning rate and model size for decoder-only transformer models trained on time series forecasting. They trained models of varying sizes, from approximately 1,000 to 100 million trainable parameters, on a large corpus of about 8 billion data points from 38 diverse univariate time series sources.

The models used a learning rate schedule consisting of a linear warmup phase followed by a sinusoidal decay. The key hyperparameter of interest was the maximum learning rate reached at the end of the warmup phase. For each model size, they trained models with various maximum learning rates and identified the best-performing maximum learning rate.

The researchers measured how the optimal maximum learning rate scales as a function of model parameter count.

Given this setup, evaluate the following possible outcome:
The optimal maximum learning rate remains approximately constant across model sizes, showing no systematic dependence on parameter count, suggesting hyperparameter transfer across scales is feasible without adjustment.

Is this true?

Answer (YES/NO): NO